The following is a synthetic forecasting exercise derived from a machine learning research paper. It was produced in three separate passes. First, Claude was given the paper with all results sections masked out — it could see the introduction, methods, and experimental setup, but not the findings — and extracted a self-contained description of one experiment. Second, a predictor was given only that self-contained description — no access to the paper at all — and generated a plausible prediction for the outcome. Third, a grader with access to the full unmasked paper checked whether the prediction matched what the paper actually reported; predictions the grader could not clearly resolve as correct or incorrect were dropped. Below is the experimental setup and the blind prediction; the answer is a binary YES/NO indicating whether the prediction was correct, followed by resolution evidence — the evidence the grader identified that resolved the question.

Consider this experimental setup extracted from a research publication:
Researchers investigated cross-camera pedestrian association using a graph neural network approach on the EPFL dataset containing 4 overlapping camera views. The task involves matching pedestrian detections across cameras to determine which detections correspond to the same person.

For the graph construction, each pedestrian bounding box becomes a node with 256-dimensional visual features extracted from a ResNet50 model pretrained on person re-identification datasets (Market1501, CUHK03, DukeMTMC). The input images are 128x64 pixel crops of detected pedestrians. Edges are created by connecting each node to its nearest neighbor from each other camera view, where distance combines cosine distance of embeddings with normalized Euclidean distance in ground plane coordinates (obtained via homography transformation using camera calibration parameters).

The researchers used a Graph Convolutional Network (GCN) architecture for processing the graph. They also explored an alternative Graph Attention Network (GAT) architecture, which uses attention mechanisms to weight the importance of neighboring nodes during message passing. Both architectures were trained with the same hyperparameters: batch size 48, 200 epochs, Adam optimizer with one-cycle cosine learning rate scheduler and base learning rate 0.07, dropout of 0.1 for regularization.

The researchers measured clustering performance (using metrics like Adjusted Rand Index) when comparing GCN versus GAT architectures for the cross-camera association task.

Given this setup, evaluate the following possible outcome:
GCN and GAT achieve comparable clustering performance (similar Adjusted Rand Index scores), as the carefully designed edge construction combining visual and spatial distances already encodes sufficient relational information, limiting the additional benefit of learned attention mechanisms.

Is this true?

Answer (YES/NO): YES